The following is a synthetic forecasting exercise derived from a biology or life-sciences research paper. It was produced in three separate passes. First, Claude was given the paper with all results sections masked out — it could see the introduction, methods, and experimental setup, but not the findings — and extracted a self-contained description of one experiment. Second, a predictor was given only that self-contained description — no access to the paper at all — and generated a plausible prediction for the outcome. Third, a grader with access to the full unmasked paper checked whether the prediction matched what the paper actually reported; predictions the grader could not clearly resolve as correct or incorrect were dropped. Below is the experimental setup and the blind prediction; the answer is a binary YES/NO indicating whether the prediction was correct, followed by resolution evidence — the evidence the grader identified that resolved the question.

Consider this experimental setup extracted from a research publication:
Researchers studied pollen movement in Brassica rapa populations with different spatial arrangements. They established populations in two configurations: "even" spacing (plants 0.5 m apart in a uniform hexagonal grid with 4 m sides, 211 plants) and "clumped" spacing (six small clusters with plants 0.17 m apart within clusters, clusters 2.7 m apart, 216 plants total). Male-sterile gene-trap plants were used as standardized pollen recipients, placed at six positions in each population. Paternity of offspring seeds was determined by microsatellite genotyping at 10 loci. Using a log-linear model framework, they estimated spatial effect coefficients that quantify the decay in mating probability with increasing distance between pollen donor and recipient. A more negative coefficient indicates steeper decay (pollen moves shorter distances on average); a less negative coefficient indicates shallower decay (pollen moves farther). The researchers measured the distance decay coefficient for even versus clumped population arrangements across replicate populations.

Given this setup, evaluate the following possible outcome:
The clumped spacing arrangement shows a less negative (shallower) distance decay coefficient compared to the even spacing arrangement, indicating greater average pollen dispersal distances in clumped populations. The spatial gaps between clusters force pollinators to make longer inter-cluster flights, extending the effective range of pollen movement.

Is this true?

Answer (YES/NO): YES